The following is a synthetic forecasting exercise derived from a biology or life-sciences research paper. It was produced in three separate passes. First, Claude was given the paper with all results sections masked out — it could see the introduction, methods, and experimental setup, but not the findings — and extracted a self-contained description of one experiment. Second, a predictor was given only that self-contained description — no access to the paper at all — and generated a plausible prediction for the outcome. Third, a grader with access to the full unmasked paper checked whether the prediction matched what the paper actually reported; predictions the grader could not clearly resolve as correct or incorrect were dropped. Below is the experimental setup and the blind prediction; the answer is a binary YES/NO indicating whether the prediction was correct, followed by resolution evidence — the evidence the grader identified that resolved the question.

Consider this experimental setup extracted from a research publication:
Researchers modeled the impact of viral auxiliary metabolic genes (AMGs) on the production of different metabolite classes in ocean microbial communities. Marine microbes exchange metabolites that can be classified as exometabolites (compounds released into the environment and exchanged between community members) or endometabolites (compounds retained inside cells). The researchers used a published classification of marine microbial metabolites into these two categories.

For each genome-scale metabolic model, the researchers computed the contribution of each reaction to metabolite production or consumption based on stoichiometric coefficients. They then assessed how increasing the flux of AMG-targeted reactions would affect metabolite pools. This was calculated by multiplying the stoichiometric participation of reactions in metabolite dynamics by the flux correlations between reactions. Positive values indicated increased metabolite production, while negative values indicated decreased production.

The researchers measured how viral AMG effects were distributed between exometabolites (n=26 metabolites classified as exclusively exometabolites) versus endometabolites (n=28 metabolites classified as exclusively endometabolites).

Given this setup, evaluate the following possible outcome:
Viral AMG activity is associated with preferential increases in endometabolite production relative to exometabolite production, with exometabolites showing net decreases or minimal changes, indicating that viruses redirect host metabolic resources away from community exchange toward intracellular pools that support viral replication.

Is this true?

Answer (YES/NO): NO